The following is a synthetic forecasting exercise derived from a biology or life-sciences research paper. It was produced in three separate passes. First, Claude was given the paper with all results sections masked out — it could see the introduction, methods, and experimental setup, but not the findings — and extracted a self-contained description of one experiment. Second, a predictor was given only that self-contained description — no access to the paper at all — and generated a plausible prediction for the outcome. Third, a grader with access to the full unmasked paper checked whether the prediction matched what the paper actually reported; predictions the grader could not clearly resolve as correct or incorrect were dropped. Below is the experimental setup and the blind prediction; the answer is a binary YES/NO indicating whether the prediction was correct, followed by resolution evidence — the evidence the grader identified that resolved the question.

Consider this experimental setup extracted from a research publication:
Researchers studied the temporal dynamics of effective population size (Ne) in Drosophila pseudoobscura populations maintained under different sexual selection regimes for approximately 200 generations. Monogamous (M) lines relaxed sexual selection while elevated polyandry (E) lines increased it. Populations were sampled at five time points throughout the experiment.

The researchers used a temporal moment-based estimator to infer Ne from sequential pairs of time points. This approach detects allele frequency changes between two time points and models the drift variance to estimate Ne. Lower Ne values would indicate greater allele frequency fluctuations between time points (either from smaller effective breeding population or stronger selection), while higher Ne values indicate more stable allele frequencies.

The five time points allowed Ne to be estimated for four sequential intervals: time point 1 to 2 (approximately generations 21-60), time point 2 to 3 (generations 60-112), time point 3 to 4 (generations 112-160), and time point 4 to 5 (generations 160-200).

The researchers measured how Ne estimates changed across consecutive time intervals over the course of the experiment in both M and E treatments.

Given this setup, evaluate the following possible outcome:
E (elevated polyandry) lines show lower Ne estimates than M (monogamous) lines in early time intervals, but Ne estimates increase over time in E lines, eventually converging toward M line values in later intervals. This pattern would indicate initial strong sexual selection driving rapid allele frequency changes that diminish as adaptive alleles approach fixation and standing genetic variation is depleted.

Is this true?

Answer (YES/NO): NO